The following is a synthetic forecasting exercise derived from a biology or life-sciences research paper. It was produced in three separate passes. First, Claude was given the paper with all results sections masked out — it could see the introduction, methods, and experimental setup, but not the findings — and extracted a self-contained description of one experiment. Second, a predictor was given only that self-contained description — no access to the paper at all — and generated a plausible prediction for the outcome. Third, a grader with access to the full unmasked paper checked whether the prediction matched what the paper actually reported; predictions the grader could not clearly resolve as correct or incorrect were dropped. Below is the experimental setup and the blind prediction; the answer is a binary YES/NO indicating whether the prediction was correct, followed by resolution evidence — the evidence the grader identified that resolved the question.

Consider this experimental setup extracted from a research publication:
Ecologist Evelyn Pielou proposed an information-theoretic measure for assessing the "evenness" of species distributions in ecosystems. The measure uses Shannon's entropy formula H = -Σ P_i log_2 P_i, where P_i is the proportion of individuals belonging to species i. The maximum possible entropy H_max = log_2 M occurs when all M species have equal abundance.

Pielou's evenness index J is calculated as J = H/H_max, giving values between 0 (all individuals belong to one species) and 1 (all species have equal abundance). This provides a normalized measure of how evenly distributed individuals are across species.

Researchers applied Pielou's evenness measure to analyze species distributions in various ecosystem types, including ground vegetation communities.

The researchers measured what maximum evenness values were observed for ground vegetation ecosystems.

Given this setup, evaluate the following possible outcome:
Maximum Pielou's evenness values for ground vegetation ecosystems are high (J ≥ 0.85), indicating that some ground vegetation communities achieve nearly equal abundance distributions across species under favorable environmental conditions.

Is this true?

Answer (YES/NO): NO